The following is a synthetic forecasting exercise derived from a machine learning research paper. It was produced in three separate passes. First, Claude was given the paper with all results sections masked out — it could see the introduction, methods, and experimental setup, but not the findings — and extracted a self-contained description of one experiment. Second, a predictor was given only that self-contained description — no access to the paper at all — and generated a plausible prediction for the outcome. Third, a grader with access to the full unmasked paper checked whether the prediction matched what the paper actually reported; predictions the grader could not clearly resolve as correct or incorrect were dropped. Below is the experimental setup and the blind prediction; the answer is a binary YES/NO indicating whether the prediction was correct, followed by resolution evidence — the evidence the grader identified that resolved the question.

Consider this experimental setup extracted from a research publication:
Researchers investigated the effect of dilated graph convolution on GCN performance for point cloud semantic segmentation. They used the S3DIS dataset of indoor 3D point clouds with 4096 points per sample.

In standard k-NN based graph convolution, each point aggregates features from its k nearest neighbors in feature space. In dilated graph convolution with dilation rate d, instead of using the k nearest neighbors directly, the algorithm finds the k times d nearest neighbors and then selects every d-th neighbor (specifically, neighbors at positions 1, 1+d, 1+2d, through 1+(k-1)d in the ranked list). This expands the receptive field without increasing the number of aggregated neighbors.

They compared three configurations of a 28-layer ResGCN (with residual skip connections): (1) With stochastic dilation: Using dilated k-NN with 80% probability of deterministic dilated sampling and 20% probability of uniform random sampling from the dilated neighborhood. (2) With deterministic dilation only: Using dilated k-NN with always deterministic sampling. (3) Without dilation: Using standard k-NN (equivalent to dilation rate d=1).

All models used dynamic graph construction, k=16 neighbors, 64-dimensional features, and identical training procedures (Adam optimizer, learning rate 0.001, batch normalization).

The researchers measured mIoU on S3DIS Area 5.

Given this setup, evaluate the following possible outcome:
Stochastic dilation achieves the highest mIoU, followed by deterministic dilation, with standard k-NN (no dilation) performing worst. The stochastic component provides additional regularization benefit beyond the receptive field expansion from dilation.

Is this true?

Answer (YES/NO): YES